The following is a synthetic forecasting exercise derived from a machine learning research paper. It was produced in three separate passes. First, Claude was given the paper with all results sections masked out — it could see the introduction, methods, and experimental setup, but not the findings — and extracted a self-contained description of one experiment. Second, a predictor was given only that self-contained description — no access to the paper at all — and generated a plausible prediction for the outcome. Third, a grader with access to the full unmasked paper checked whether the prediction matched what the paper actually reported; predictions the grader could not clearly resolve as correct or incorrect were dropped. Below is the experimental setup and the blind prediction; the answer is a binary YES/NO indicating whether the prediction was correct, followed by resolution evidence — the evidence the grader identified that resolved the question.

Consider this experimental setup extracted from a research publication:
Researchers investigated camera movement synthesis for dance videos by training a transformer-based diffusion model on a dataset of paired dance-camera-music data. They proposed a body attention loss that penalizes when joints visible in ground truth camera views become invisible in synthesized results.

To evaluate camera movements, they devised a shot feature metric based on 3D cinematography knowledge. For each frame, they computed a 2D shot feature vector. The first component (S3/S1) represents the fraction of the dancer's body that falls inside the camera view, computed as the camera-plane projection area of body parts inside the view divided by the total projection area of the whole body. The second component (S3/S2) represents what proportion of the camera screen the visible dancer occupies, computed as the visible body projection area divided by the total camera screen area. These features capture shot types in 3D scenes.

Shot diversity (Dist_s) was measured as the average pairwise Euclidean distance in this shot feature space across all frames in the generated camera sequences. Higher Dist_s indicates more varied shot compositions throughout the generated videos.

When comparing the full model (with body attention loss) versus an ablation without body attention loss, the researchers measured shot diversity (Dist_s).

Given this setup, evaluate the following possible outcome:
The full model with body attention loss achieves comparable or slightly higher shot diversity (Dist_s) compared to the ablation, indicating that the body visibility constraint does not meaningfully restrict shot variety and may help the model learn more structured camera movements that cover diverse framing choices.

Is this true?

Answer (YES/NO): NO